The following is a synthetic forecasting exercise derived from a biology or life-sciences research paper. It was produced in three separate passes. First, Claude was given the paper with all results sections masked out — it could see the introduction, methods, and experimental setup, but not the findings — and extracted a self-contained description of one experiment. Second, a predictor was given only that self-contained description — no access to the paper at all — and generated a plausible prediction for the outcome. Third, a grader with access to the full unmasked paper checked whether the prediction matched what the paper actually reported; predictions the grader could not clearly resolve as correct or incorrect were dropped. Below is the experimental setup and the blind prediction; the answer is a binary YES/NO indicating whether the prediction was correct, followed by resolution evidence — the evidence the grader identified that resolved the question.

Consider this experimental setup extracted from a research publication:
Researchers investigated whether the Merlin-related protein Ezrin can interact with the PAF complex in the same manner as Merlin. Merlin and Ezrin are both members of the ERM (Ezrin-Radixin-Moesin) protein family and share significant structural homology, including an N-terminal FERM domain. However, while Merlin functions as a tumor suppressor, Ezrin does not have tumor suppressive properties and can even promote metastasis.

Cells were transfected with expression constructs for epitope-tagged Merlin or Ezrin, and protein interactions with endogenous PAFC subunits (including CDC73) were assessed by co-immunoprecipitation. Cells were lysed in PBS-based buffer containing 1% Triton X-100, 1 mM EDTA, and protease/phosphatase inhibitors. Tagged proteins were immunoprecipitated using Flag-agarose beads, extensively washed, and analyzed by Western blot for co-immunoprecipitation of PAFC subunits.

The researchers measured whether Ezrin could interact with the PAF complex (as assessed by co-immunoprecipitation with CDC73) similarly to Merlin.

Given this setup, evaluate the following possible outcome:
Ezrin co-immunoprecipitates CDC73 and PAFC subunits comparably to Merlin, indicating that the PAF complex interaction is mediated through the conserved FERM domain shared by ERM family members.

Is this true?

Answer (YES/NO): NO